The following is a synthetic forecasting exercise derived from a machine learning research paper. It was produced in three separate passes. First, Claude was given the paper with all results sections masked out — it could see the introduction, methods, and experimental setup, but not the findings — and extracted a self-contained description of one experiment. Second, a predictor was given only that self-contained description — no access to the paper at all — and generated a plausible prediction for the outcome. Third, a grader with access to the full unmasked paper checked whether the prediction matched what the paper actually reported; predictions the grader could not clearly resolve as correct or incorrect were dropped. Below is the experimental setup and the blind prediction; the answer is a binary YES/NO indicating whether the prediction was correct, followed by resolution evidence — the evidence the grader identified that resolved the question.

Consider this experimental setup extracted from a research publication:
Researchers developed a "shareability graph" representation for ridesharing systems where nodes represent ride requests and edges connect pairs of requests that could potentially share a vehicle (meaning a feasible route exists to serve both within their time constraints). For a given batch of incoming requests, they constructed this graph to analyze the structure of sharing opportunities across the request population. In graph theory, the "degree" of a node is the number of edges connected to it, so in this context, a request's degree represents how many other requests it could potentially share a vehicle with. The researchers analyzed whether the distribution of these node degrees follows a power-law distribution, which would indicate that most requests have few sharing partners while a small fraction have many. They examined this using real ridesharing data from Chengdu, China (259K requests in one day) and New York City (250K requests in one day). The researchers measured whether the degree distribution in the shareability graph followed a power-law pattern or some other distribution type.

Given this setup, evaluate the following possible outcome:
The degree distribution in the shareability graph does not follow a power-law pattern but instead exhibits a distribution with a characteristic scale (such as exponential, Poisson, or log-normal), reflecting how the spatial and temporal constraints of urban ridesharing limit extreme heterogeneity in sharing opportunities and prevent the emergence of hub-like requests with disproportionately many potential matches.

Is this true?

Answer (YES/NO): NO